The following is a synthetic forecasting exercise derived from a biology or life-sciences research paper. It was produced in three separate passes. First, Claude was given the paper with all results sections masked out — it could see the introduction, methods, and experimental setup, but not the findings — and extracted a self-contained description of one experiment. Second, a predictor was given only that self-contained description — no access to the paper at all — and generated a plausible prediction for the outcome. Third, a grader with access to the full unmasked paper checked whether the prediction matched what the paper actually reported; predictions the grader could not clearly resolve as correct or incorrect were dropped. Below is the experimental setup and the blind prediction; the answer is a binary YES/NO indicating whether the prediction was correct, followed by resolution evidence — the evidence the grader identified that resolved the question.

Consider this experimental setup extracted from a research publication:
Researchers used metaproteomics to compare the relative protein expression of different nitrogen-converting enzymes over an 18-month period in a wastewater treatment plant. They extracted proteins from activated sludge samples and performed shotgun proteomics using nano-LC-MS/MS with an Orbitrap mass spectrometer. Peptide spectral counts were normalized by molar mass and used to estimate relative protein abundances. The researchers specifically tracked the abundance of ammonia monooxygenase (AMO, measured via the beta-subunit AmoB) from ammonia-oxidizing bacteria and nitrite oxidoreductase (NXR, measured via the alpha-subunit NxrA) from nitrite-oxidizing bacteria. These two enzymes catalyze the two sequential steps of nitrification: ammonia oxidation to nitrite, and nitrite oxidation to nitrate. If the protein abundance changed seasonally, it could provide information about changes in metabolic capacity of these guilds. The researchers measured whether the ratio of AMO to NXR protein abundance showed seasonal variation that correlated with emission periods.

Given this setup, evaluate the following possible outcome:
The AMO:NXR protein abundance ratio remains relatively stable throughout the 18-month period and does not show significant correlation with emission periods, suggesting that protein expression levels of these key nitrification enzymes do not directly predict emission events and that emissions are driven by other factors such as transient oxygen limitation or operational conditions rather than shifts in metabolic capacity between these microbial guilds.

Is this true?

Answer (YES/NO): NO